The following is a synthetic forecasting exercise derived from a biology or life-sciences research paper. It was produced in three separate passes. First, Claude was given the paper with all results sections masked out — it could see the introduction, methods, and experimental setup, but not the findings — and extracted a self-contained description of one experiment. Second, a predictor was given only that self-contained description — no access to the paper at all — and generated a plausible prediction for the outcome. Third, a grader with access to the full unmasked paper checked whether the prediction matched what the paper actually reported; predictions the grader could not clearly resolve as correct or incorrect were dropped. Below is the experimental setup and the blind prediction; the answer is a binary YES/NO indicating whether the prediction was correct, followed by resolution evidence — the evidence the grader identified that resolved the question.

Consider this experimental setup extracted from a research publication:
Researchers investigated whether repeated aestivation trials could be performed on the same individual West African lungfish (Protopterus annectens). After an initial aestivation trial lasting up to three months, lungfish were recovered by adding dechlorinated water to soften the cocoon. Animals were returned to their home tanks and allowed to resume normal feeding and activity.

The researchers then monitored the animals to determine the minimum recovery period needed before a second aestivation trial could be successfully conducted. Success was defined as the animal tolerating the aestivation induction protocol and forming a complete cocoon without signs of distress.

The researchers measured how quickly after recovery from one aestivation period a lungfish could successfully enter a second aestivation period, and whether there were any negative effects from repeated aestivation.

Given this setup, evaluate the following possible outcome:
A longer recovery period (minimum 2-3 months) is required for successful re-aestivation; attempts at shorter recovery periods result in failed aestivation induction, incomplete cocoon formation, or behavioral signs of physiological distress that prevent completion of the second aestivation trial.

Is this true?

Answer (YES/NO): NO